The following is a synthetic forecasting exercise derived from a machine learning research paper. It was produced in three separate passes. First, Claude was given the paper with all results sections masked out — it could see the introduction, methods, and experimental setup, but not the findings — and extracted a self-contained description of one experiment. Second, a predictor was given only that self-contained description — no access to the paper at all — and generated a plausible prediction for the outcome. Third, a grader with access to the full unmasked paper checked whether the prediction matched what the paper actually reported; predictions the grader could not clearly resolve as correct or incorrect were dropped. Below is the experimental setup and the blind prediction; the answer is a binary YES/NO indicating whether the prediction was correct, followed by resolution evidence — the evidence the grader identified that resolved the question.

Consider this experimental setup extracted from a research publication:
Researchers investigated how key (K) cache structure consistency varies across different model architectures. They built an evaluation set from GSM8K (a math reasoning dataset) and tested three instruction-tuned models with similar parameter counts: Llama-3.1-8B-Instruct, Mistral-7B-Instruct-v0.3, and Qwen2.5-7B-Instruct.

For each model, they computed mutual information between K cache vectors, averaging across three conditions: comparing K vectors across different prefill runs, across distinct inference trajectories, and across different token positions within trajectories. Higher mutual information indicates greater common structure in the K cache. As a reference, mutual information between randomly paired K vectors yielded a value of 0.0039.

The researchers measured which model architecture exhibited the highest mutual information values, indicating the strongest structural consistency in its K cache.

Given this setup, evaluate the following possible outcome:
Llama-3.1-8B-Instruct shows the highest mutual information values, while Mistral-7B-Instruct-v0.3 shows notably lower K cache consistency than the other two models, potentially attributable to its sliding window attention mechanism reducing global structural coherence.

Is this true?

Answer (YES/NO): NO